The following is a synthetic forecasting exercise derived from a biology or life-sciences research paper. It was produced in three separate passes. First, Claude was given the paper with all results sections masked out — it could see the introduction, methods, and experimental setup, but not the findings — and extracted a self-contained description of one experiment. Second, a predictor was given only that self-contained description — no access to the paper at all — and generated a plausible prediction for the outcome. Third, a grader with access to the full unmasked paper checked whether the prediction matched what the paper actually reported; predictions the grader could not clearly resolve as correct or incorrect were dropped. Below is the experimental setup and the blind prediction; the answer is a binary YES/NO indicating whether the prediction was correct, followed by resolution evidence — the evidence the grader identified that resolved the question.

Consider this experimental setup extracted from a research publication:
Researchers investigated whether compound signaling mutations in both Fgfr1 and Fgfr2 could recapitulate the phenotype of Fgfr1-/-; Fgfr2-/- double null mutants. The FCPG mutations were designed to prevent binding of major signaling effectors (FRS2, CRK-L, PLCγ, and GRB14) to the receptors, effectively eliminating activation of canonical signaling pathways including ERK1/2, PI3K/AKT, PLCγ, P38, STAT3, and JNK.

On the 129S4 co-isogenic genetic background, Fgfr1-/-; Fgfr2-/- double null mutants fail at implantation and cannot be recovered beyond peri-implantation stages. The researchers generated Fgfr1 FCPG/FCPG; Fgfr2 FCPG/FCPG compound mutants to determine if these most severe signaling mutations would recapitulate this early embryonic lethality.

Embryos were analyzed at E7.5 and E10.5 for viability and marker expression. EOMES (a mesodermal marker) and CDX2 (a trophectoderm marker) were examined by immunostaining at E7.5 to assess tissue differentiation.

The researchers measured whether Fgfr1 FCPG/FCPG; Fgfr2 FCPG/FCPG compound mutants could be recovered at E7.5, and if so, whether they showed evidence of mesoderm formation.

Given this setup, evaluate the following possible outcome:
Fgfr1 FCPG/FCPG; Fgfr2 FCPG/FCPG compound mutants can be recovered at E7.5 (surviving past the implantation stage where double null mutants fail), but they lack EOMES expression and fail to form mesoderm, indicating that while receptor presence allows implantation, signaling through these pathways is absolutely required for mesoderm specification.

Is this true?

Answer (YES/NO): NO